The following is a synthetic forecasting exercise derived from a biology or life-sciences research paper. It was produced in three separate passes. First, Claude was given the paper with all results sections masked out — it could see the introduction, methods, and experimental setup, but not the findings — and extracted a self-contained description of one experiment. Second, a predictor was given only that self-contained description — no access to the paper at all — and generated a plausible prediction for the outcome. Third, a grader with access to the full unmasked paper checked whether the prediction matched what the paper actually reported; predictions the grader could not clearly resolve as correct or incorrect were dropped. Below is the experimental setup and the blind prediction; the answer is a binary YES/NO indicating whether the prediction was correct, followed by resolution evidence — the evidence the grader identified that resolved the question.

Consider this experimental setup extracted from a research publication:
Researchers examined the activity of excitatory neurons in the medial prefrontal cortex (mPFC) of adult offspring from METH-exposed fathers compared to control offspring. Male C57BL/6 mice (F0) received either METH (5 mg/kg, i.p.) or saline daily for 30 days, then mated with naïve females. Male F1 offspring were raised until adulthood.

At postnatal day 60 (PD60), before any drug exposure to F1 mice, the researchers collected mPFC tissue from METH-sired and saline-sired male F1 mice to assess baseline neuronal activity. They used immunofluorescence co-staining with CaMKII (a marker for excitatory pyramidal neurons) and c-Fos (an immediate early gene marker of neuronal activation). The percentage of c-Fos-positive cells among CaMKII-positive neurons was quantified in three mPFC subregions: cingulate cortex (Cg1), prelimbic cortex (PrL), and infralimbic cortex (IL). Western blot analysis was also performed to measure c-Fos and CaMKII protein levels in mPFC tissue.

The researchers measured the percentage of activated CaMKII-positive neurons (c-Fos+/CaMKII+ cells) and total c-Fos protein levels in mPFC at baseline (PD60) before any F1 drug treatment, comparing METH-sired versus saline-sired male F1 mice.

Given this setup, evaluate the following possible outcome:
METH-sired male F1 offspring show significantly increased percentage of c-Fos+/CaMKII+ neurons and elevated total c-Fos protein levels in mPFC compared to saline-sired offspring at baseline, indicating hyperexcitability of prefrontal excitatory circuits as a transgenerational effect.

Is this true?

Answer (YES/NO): NO